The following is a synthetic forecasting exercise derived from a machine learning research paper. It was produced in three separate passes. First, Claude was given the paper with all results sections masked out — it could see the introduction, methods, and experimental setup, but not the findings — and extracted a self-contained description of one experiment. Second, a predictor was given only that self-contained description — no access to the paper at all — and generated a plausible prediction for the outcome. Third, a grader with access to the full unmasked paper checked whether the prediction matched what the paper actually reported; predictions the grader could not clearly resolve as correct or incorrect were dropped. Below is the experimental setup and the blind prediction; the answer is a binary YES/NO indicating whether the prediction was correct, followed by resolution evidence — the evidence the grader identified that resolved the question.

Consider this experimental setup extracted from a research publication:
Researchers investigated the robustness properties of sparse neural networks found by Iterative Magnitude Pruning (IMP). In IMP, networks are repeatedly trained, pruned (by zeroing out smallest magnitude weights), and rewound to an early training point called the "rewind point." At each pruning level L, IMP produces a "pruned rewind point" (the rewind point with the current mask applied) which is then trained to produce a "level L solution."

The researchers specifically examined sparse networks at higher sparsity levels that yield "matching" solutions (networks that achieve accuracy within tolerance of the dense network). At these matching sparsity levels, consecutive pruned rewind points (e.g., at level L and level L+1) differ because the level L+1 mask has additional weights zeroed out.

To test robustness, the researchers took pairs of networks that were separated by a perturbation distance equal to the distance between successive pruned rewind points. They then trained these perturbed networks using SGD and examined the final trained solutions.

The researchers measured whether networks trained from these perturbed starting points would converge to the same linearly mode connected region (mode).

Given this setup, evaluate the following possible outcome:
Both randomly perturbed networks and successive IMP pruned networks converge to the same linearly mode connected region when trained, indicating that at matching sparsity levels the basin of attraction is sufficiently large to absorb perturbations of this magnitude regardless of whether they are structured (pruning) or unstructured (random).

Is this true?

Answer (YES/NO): YES